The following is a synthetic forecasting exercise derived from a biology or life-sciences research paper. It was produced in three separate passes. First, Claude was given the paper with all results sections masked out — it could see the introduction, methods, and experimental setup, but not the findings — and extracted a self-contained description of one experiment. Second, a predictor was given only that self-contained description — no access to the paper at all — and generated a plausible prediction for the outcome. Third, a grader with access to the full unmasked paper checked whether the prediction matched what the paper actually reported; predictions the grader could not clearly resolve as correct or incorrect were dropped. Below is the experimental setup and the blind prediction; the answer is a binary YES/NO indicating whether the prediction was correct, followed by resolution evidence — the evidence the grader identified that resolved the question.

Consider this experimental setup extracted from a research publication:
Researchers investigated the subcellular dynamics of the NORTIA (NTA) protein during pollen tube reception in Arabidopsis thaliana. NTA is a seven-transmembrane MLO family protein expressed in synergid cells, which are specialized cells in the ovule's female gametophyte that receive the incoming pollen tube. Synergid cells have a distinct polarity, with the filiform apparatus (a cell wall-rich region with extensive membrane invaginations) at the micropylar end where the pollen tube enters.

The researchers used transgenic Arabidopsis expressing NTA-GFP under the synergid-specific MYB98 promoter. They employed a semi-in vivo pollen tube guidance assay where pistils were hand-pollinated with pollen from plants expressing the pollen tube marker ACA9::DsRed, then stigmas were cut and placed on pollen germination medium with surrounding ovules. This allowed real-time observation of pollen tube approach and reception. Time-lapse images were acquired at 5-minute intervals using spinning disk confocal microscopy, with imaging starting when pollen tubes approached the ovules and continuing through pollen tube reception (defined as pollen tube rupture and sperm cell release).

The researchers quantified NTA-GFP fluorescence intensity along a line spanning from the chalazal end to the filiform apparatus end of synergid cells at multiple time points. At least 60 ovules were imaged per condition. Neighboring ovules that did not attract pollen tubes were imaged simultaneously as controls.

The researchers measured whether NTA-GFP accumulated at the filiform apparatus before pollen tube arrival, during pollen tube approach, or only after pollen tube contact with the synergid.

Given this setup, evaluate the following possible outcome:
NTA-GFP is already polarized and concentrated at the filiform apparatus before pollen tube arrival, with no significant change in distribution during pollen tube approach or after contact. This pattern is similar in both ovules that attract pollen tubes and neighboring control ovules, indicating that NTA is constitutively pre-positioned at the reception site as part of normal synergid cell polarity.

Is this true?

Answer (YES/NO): NO